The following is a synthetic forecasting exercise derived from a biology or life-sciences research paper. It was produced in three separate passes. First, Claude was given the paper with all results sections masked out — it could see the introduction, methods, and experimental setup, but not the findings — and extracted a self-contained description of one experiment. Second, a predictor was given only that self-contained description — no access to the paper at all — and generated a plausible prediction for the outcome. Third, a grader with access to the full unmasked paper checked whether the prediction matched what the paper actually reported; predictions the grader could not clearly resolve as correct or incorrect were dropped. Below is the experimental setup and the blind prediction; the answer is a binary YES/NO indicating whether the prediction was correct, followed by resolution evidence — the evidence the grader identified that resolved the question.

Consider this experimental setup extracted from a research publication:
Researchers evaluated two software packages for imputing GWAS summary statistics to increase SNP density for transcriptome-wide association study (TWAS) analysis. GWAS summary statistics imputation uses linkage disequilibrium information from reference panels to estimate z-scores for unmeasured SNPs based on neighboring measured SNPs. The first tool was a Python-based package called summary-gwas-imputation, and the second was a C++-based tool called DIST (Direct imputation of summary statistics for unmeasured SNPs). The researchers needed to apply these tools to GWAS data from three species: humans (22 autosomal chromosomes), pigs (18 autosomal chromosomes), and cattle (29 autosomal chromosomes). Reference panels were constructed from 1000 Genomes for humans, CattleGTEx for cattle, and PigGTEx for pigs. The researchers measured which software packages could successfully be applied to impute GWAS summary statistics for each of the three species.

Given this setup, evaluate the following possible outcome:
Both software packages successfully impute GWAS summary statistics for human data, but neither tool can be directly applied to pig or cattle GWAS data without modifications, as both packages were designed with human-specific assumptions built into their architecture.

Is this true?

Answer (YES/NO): NO